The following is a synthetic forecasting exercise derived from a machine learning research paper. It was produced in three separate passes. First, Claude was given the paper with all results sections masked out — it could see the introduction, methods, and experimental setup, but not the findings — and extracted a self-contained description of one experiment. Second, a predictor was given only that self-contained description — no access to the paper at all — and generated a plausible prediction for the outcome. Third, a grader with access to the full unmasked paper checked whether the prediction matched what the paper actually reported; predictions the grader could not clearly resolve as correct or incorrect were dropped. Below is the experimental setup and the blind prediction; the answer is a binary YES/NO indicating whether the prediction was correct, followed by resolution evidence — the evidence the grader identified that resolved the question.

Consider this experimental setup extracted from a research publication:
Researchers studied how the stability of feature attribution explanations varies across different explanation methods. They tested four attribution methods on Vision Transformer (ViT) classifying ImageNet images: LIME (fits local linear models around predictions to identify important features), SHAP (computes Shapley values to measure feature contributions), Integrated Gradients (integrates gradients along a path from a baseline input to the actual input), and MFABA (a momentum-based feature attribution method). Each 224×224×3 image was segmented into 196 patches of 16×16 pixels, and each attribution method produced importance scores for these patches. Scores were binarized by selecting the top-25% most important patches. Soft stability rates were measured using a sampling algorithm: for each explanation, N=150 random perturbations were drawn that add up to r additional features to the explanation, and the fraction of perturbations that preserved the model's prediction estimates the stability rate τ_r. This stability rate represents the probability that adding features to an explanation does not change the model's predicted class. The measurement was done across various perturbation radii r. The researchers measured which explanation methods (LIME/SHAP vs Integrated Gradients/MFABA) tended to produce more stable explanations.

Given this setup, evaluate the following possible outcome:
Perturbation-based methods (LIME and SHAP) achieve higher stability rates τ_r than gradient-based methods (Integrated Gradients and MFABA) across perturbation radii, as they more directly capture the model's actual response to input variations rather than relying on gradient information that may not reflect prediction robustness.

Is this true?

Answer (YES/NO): YES